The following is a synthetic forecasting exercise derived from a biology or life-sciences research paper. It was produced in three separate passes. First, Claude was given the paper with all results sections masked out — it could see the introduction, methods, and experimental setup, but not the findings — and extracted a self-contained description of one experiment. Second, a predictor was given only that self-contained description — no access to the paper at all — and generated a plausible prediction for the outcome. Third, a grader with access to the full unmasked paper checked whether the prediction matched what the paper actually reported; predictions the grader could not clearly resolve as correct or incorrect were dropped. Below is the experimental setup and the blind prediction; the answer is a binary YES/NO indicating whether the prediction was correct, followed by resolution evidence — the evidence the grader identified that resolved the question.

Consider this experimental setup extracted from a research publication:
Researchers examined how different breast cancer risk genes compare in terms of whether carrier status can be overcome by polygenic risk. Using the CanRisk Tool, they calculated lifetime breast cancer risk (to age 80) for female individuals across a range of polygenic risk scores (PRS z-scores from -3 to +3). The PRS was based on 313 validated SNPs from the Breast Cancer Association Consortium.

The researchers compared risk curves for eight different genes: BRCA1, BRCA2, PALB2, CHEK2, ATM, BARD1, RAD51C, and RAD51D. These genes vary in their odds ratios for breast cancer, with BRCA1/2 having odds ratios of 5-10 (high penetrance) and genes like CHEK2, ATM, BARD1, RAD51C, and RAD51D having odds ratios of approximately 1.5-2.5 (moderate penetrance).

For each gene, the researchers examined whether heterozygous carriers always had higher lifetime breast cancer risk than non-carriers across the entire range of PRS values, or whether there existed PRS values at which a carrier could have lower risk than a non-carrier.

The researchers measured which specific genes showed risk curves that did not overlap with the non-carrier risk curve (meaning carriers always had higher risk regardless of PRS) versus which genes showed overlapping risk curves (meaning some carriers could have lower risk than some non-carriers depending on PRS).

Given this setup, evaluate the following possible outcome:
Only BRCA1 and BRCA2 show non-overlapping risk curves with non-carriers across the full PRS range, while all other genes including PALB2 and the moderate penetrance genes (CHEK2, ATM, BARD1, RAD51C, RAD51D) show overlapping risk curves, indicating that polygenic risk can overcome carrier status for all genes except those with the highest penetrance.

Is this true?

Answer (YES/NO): NO